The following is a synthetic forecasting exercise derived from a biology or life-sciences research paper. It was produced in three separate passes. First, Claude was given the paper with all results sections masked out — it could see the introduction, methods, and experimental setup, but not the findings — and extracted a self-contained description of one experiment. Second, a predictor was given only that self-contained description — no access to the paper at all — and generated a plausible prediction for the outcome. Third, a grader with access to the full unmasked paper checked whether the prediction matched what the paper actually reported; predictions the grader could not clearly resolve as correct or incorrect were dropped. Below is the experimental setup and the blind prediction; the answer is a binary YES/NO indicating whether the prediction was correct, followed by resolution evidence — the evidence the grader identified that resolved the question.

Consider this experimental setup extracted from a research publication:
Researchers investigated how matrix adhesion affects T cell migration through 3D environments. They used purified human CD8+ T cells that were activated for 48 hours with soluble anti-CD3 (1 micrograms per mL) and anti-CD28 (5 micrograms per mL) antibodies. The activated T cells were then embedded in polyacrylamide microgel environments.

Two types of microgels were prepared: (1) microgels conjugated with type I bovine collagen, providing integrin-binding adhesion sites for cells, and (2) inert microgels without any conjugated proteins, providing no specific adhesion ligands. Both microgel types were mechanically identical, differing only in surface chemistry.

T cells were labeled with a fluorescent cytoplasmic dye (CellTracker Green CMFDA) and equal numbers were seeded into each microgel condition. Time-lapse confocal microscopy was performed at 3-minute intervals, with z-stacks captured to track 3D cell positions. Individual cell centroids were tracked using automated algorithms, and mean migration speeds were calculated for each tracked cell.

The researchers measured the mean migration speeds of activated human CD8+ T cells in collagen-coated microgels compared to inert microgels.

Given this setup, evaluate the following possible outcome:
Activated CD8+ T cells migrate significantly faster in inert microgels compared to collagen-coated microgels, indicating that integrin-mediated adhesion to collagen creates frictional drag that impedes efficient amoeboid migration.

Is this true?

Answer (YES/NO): NO